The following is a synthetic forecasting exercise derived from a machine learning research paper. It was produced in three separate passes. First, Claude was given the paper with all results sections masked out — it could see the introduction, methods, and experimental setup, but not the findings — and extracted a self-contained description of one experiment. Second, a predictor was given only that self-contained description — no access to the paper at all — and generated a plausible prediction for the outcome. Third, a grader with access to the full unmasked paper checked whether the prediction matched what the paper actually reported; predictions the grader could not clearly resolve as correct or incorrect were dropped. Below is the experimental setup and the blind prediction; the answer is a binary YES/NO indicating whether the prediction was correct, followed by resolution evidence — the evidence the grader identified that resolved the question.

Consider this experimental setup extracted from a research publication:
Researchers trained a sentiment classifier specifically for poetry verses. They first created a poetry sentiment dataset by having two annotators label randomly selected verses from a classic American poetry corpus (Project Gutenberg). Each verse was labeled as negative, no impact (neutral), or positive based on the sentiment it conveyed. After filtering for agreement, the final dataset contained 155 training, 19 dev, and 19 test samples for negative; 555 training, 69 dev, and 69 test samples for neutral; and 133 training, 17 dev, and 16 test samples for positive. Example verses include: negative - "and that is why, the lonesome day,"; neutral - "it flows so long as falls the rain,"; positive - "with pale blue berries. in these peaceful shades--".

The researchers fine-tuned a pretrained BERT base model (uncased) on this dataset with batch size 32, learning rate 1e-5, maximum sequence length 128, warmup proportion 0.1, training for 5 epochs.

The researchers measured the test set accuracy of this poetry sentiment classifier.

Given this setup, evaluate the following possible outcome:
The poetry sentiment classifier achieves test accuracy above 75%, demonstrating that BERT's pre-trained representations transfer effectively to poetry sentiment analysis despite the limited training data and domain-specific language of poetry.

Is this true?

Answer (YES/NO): YES